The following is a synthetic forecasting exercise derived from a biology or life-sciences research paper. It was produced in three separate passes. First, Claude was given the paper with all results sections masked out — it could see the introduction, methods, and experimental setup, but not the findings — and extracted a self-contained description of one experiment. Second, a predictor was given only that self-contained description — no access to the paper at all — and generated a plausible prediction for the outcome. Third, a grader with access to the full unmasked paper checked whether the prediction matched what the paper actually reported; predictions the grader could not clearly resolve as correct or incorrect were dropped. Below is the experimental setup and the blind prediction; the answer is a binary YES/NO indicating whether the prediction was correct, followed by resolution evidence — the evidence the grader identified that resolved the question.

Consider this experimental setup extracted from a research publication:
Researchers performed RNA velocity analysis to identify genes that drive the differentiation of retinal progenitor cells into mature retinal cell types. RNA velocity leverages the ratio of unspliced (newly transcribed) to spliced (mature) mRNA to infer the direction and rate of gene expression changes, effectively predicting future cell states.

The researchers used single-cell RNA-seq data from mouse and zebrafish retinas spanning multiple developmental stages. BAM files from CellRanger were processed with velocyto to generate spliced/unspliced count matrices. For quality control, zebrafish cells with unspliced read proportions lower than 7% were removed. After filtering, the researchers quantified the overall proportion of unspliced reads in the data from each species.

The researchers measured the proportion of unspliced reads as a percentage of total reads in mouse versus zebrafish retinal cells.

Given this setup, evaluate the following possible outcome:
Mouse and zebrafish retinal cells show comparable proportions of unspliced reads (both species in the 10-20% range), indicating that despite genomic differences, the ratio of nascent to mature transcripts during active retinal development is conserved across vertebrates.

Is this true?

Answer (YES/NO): NO